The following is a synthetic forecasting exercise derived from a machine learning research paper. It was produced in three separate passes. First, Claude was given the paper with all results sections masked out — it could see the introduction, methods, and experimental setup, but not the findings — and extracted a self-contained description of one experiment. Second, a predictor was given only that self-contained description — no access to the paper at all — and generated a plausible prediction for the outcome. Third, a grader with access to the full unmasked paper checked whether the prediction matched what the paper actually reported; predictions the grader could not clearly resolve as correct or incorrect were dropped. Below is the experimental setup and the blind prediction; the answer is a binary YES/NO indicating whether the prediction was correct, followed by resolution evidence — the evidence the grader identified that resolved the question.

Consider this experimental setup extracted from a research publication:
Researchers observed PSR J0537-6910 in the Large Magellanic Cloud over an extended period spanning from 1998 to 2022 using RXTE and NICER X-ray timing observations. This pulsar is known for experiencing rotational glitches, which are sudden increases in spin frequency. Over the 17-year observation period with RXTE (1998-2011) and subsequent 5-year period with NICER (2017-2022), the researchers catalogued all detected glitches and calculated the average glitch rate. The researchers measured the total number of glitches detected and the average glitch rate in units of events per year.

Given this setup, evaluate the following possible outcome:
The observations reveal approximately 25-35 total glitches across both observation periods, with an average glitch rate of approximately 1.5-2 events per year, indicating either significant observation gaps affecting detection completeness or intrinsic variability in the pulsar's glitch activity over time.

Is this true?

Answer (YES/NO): NO